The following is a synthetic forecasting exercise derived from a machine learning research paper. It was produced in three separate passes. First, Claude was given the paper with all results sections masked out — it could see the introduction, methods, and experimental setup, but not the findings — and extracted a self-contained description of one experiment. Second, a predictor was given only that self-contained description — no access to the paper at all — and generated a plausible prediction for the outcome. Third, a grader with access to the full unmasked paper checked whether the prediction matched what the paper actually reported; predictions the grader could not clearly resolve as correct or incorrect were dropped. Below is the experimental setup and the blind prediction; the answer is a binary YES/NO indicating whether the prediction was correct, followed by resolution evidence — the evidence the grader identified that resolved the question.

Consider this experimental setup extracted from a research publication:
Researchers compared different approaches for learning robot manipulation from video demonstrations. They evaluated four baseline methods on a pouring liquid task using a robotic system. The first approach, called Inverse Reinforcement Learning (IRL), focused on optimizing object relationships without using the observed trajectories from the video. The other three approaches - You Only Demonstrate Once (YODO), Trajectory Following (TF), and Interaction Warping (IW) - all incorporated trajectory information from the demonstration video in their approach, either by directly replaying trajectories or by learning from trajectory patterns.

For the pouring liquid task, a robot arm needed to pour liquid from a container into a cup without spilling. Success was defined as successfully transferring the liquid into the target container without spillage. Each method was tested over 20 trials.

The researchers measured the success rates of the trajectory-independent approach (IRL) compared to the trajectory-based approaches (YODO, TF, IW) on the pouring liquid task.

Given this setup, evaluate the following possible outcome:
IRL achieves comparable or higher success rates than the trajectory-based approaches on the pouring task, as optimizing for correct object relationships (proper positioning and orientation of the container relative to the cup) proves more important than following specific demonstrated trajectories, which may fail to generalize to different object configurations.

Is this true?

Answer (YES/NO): NO